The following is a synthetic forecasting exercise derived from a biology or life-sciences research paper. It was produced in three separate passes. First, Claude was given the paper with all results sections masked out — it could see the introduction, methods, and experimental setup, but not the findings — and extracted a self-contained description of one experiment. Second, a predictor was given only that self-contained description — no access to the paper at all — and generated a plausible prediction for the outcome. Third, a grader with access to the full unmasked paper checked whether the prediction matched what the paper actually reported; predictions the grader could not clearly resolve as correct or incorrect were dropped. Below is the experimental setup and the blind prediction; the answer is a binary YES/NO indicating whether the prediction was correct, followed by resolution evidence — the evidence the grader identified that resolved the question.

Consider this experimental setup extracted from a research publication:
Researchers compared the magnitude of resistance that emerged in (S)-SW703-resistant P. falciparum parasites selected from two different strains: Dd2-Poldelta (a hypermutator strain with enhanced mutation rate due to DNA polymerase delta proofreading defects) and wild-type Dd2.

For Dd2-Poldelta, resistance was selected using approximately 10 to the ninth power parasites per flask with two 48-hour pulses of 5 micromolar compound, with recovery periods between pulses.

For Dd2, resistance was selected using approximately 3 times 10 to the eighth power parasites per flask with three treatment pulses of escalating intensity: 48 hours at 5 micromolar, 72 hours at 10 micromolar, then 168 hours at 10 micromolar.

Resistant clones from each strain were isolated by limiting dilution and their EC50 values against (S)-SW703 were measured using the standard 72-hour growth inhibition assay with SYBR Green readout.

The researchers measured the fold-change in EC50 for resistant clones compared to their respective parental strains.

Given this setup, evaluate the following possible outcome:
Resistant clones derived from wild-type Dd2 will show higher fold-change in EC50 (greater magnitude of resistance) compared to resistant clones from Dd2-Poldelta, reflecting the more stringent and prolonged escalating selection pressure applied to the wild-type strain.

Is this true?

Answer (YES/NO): NO